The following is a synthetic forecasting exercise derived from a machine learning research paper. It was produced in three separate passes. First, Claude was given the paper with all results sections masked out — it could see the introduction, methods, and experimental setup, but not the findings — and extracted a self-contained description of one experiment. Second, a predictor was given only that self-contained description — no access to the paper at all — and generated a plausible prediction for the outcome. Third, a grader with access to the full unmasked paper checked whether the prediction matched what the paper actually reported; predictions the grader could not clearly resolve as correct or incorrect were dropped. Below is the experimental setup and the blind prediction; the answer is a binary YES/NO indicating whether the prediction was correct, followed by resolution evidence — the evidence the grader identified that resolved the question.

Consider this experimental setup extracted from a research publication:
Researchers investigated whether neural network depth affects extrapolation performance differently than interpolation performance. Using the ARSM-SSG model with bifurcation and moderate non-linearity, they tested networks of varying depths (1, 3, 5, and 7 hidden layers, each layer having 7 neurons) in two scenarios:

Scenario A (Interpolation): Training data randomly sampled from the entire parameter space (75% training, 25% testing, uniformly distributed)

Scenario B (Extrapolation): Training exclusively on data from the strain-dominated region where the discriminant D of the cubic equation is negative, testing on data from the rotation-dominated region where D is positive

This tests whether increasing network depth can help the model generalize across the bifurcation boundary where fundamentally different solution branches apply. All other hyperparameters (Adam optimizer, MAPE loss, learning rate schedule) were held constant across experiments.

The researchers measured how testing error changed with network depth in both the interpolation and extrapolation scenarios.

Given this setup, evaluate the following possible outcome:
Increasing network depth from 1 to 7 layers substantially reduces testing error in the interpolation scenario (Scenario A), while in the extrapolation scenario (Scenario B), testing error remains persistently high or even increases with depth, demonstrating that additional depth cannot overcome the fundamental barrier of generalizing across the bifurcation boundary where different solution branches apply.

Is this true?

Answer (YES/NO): NO